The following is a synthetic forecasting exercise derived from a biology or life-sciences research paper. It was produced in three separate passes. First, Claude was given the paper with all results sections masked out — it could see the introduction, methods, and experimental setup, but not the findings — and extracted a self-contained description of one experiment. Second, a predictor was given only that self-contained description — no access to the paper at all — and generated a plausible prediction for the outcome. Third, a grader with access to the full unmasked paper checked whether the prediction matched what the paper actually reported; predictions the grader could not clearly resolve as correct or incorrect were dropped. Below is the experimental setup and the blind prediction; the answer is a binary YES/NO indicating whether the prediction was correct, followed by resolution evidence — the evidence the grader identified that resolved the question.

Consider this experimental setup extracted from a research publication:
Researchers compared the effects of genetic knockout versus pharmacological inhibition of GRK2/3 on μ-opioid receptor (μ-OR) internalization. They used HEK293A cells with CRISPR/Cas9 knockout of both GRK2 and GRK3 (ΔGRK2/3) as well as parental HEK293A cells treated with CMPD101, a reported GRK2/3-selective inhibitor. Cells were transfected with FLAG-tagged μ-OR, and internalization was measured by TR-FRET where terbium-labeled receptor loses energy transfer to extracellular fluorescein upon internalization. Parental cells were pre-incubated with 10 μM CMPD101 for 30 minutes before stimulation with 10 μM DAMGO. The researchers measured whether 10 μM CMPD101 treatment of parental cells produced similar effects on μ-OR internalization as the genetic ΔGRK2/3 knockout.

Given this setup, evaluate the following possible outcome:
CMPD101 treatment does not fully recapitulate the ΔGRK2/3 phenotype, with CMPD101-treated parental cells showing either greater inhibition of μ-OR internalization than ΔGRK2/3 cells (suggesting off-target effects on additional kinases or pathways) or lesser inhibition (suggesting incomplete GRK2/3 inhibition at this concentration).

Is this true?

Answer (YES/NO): NO